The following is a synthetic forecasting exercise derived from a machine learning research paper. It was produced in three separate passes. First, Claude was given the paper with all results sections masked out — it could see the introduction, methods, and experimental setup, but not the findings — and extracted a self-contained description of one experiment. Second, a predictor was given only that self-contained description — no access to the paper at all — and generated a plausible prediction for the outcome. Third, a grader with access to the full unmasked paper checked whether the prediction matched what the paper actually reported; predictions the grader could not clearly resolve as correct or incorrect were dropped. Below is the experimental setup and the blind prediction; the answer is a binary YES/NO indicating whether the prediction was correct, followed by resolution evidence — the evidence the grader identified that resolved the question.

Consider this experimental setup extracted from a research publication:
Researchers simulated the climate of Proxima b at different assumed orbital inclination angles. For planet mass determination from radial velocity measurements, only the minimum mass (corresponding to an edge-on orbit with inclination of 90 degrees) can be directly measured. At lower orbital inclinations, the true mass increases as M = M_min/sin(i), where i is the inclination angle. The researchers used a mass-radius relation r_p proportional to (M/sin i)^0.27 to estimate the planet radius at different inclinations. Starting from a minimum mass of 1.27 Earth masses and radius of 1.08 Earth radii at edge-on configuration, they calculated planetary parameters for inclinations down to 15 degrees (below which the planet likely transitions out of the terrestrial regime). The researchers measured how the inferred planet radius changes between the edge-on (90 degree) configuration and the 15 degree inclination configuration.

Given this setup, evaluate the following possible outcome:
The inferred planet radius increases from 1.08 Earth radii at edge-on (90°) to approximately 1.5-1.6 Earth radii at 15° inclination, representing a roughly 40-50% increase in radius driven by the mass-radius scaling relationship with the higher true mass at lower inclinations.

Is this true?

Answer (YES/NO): YES